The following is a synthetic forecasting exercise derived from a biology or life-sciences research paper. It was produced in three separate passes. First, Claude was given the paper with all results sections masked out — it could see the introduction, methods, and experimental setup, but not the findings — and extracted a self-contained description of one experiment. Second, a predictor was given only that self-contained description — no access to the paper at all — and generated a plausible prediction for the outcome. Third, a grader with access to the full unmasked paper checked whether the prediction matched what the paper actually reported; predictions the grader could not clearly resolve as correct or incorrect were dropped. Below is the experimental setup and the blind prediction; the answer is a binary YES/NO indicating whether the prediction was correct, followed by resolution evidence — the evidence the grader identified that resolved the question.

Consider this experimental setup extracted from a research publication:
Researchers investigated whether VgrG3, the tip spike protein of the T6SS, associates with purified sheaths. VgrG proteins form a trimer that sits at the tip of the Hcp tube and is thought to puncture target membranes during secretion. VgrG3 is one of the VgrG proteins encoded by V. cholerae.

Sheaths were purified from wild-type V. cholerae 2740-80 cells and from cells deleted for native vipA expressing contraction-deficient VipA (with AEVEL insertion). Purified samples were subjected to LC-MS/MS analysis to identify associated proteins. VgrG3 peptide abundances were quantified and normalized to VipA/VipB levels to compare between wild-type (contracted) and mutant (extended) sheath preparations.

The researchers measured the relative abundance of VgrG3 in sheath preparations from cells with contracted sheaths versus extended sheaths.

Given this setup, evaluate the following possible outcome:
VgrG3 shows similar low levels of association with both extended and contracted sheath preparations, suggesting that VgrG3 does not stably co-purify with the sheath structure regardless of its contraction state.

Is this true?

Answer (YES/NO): NO